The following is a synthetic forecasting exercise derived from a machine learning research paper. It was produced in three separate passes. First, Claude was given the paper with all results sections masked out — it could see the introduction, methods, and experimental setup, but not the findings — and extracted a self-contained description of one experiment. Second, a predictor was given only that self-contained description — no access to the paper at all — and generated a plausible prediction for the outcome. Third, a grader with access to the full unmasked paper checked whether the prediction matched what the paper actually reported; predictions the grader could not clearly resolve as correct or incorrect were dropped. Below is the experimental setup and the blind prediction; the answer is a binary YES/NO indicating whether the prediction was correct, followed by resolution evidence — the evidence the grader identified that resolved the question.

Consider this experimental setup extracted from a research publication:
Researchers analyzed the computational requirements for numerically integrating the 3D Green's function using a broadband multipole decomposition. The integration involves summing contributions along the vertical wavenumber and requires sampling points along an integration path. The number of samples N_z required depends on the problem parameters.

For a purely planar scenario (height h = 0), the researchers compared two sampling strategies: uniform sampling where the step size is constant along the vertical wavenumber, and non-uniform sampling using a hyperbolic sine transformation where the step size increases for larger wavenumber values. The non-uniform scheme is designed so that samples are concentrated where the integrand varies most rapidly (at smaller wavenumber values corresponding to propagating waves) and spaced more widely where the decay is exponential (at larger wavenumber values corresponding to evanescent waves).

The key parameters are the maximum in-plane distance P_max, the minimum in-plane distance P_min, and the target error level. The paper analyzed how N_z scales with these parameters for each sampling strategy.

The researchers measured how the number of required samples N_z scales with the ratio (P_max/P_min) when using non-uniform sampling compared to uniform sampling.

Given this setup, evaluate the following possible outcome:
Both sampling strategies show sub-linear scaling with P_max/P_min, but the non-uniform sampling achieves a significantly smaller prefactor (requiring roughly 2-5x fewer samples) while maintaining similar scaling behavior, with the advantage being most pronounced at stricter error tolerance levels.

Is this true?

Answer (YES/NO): NO